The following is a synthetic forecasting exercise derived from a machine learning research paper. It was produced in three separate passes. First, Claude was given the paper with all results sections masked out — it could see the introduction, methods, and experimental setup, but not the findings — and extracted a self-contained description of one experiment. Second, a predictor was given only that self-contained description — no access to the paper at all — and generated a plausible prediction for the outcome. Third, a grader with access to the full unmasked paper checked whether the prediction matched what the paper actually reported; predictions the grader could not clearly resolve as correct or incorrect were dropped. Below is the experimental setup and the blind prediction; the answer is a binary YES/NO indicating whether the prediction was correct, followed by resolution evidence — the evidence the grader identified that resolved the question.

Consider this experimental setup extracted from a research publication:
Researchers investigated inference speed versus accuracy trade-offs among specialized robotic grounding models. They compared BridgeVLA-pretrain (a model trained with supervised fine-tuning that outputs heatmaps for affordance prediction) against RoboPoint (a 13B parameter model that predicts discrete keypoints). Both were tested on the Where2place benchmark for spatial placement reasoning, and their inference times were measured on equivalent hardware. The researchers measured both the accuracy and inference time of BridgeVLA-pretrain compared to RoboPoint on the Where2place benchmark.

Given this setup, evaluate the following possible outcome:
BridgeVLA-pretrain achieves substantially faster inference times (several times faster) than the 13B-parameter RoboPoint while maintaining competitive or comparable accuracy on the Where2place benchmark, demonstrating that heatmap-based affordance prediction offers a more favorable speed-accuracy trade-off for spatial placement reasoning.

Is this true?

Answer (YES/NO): NO